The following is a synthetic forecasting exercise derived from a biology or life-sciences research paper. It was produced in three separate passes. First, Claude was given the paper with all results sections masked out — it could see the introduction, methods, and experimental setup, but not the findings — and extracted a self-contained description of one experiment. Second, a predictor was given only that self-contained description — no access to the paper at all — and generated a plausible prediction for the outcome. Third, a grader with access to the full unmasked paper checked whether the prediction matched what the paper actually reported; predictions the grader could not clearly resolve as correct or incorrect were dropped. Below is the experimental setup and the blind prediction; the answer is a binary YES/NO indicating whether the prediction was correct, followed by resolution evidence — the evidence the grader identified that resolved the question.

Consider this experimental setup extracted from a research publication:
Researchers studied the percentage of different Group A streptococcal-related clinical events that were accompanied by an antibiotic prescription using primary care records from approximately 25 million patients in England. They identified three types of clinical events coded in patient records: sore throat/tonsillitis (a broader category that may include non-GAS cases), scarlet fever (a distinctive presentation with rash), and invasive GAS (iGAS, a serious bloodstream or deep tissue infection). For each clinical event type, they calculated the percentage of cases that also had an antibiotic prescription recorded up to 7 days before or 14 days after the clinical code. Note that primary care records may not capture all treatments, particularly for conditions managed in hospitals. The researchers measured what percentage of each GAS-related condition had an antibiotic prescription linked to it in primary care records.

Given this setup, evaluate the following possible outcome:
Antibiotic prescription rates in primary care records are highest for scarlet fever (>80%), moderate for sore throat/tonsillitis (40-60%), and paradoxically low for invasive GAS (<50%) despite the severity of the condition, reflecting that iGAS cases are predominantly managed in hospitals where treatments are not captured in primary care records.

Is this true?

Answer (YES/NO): NO